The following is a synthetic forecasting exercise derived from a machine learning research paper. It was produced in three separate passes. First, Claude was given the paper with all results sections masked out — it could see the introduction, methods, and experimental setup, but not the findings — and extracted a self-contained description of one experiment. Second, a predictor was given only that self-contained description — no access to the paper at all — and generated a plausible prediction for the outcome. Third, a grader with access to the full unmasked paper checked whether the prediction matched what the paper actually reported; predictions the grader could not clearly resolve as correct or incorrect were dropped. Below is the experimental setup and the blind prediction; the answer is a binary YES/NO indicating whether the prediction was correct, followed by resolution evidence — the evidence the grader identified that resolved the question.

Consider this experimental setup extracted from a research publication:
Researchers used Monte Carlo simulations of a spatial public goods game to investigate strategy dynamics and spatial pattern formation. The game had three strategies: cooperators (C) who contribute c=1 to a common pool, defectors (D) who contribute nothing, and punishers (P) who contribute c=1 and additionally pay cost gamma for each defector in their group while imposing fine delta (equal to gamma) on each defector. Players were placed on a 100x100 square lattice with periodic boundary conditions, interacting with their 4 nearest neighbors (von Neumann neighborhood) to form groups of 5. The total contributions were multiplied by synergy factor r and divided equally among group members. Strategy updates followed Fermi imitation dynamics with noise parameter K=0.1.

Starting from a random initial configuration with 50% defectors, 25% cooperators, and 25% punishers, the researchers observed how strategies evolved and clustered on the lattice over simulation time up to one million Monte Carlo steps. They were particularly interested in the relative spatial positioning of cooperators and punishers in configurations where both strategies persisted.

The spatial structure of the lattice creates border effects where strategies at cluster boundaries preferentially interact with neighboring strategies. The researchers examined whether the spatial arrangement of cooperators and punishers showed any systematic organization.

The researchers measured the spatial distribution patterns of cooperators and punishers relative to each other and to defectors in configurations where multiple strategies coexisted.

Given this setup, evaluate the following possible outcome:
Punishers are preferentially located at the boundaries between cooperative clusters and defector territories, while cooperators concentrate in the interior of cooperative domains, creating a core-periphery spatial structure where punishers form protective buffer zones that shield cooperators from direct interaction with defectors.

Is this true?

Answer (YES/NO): NO